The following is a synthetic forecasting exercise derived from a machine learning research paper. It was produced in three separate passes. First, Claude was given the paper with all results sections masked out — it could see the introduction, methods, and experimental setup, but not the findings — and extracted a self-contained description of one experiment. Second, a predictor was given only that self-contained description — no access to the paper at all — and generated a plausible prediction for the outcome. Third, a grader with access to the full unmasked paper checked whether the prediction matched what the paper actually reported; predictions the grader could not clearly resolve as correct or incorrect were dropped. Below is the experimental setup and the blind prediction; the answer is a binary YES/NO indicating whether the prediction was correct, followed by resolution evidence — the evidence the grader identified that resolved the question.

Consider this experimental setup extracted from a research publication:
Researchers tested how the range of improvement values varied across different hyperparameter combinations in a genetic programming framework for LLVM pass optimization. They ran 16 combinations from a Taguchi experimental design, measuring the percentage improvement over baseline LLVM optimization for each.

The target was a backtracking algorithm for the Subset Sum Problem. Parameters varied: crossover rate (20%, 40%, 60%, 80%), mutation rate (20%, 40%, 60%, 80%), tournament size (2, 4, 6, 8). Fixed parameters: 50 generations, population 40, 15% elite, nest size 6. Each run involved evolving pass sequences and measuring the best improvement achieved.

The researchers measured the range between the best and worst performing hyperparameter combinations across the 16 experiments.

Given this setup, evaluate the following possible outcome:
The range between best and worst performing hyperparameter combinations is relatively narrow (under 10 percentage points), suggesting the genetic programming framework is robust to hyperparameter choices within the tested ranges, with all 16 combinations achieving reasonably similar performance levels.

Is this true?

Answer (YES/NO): NO